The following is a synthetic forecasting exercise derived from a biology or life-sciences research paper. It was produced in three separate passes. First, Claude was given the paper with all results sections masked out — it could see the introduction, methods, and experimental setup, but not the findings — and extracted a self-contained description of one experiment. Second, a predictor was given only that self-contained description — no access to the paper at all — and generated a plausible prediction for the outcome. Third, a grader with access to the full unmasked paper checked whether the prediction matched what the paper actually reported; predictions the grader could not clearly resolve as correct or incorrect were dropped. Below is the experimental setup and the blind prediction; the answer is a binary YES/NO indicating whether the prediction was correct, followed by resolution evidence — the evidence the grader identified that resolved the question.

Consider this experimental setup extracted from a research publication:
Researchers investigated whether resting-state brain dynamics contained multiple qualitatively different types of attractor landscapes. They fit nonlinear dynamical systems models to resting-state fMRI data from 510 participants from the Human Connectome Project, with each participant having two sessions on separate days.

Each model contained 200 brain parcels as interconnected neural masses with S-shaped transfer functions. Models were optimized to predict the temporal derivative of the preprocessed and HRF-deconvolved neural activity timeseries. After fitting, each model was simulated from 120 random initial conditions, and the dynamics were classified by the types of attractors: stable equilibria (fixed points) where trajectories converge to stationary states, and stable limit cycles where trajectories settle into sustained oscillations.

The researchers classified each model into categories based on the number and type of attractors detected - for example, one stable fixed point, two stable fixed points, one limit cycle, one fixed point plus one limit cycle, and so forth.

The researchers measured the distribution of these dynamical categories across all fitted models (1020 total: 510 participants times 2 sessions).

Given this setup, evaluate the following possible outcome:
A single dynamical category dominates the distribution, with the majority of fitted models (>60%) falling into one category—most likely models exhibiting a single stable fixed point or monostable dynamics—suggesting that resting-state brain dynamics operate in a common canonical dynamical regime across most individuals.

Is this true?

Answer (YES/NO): NO